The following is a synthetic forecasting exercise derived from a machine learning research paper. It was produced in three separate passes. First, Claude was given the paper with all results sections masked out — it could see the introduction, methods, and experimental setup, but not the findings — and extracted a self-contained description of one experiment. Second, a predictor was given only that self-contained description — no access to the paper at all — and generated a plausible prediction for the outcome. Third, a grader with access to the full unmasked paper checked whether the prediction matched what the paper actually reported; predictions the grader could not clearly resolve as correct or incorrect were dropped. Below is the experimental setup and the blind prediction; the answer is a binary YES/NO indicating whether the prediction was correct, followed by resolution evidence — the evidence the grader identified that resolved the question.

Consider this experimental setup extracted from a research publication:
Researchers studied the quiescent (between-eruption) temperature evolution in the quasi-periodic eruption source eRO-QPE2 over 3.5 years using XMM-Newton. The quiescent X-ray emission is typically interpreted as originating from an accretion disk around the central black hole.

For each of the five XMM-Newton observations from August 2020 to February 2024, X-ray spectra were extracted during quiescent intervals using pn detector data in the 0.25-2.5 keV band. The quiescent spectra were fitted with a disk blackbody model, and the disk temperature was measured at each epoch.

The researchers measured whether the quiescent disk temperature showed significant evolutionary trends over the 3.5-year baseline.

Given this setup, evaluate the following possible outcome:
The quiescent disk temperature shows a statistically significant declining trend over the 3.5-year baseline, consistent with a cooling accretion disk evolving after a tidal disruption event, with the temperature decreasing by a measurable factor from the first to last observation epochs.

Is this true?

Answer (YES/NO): NO